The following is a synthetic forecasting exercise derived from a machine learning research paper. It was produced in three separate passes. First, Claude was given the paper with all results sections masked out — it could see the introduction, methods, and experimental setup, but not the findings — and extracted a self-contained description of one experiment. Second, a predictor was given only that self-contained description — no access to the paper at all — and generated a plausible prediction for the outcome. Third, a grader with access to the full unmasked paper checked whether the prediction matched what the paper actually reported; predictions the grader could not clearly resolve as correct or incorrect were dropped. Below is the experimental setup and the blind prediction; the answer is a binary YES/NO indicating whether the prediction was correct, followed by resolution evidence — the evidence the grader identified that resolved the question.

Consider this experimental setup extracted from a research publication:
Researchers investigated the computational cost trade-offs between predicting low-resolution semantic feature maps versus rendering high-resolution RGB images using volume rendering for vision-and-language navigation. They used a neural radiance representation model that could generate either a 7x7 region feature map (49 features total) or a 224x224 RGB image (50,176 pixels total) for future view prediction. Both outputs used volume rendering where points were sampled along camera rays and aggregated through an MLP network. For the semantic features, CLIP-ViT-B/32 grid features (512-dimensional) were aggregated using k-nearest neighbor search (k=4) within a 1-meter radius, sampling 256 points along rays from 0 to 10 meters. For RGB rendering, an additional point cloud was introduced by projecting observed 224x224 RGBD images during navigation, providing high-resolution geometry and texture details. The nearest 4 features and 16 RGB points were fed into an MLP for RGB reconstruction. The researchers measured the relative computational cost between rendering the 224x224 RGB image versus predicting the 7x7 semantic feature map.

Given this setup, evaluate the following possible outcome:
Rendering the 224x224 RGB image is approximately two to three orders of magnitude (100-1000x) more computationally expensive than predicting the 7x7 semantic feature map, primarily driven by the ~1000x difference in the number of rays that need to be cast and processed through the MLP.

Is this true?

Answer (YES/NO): YES